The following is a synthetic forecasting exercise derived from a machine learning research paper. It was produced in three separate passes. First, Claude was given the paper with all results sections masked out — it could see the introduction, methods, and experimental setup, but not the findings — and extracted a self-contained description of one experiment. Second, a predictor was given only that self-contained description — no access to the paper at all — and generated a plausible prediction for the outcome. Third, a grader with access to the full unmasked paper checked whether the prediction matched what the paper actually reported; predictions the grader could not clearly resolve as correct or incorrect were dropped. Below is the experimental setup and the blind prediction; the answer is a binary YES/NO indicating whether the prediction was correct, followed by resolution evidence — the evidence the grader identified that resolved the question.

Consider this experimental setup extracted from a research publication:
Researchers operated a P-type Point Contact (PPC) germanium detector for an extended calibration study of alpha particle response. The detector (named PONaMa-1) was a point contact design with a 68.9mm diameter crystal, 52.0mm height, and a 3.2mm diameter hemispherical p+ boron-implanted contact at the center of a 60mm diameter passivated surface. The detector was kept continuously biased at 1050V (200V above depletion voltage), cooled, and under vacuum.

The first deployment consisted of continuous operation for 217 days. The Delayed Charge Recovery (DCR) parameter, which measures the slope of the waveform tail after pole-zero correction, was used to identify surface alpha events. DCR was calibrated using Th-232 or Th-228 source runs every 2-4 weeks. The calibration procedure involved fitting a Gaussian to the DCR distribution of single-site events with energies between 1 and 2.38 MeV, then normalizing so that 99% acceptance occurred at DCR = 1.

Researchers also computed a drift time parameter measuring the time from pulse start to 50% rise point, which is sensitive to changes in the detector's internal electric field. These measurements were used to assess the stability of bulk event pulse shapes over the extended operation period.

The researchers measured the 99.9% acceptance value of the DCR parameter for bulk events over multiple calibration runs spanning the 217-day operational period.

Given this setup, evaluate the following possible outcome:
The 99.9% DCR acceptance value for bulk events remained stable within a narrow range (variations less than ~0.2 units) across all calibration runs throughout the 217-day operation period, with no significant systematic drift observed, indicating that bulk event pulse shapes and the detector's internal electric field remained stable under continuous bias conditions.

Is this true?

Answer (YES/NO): NO